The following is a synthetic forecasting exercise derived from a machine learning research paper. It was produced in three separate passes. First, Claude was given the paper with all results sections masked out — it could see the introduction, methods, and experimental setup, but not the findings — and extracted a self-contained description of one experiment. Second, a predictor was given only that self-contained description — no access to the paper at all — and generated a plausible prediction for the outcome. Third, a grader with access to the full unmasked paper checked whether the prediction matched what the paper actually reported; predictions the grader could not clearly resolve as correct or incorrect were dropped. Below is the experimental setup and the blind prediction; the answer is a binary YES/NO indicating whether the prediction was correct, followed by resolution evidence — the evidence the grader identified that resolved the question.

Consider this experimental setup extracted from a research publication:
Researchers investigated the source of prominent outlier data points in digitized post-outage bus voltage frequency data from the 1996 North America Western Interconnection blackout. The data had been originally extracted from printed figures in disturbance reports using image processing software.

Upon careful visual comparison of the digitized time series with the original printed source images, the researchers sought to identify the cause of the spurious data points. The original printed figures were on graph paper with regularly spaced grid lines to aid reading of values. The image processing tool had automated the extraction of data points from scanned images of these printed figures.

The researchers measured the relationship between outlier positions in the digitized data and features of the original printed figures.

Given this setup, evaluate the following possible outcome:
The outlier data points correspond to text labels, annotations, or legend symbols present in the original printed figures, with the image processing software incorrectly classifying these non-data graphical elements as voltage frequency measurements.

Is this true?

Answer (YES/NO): NO